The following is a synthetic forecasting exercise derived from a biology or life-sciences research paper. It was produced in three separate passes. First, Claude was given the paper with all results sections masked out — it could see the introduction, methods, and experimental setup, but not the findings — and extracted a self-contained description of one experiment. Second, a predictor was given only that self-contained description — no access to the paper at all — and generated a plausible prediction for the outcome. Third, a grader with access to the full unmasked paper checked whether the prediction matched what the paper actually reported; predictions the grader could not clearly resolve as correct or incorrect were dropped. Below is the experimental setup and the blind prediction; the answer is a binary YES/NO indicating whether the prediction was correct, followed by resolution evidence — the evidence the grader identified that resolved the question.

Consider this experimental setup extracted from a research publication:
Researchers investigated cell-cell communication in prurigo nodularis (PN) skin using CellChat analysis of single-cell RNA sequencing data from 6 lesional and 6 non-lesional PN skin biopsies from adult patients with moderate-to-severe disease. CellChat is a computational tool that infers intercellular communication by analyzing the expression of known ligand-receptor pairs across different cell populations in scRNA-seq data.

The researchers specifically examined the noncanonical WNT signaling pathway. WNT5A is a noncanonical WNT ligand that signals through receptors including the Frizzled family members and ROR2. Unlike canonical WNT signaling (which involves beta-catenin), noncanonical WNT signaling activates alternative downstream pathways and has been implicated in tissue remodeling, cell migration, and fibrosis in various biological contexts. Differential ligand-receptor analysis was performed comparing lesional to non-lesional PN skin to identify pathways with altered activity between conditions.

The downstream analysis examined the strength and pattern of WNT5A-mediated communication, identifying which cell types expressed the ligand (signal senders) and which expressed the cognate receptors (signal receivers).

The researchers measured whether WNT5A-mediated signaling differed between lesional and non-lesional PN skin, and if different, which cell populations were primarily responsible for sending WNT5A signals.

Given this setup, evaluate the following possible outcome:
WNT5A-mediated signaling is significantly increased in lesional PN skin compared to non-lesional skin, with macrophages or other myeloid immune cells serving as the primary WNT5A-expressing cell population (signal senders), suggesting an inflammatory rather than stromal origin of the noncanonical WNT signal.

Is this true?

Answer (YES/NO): NO